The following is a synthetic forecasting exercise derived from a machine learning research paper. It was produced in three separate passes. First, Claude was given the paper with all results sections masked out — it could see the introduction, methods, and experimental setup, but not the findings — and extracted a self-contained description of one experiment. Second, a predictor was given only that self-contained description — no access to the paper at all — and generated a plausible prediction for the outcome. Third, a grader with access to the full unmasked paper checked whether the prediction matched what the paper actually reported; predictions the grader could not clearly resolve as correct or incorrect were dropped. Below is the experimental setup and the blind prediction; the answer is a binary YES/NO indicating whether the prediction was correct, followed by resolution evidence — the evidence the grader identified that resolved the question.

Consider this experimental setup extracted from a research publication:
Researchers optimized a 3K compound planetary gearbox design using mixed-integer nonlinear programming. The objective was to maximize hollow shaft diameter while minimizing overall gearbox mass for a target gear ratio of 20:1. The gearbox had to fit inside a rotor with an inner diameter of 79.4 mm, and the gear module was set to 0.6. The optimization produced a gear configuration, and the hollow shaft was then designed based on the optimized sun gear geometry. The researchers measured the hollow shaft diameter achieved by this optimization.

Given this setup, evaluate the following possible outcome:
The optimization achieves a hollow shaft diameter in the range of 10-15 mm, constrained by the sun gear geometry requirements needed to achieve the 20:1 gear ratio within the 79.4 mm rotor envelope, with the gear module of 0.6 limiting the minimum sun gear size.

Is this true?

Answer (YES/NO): YES